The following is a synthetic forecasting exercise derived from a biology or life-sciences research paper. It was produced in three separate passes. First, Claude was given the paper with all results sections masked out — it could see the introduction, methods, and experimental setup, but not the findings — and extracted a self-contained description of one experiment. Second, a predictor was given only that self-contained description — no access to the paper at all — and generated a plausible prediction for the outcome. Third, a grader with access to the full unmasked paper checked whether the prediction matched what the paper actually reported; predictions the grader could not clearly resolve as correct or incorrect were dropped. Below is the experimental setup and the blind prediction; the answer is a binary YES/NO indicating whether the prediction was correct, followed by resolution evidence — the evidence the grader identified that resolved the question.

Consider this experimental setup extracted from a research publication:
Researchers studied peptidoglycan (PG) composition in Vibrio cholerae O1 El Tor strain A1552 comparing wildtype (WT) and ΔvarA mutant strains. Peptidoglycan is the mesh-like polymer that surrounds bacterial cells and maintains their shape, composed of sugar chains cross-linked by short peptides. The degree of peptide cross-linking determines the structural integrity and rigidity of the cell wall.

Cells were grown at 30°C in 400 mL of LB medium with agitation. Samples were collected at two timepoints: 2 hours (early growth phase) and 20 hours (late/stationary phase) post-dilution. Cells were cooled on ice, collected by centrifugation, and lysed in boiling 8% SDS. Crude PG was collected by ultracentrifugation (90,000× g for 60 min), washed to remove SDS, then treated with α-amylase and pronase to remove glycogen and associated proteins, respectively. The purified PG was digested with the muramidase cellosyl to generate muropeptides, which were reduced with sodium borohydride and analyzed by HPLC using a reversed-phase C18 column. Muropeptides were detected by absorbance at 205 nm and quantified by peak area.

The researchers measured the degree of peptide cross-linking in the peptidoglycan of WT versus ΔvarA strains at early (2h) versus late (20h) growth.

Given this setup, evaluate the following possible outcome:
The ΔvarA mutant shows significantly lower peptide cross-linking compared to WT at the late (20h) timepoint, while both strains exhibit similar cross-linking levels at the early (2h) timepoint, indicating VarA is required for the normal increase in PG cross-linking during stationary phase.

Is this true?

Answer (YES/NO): YES